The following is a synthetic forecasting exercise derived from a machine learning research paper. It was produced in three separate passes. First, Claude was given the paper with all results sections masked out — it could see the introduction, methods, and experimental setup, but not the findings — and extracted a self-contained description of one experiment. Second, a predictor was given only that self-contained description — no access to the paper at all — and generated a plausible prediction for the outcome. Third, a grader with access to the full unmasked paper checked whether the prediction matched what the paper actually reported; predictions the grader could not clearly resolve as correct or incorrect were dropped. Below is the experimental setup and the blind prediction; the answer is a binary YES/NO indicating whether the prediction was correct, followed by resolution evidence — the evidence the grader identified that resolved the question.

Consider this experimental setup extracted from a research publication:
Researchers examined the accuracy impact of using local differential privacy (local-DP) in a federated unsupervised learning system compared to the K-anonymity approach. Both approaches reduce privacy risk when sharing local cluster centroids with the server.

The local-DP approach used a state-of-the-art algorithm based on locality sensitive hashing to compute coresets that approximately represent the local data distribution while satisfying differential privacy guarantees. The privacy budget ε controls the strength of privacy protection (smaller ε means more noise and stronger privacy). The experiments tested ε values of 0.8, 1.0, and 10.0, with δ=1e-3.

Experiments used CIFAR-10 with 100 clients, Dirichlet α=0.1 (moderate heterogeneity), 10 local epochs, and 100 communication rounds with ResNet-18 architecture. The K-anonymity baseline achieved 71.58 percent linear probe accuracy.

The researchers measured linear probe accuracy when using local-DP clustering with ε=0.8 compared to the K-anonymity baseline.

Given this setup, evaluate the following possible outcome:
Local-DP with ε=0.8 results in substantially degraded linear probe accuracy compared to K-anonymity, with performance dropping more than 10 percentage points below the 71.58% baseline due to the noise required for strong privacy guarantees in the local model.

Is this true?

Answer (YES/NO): NO